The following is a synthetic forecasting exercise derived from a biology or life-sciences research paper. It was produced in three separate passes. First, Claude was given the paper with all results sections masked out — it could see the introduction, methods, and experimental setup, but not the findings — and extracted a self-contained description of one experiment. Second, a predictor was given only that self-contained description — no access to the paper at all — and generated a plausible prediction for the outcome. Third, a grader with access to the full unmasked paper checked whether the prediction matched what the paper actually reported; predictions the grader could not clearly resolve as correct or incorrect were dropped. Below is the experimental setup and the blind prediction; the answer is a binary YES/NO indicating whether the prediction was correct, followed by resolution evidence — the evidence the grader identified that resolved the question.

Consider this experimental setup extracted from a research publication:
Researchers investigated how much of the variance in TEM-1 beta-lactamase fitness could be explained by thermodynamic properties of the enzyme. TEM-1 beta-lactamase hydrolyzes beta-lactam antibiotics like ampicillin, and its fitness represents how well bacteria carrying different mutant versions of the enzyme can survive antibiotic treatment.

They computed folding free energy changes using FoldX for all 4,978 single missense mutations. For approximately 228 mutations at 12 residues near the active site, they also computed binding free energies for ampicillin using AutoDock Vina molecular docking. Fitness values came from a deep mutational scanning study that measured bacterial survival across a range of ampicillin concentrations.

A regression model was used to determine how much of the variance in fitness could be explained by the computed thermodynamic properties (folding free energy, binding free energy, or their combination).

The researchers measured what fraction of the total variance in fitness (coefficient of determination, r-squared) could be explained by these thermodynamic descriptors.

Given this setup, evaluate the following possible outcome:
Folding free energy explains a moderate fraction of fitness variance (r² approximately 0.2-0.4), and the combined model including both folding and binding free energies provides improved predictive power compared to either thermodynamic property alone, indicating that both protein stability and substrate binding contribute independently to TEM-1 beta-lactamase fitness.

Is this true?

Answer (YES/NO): YES